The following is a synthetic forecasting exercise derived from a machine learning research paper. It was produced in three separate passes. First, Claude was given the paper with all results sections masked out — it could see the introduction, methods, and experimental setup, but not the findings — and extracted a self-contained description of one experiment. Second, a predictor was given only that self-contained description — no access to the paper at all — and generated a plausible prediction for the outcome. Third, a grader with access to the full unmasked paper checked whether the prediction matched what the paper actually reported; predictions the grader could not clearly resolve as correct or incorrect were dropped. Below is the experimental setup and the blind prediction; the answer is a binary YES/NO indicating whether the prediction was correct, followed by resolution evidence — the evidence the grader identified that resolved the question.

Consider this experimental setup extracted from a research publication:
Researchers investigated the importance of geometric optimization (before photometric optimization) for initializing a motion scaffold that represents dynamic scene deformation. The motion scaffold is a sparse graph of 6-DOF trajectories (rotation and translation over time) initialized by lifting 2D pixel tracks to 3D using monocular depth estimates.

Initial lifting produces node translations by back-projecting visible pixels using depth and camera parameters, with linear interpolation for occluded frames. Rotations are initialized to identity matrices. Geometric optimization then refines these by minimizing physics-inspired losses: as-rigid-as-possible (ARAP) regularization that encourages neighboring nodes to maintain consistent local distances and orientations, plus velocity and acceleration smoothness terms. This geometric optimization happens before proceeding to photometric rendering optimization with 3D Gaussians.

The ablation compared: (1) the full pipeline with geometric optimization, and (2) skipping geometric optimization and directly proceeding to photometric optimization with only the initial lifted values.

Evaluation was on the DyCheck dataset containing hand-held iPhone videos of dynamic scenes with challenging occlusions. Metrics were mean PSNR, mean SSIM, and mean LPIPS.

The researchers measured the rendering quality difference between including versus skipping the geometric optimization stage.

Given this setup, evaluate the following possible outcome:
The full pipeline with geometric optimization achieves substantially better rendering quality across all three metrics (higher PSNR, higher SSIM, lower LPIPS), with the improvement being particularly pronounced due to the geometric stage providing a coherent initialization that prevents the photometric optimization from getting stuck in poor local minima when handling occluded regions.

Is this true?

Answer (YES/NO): NO